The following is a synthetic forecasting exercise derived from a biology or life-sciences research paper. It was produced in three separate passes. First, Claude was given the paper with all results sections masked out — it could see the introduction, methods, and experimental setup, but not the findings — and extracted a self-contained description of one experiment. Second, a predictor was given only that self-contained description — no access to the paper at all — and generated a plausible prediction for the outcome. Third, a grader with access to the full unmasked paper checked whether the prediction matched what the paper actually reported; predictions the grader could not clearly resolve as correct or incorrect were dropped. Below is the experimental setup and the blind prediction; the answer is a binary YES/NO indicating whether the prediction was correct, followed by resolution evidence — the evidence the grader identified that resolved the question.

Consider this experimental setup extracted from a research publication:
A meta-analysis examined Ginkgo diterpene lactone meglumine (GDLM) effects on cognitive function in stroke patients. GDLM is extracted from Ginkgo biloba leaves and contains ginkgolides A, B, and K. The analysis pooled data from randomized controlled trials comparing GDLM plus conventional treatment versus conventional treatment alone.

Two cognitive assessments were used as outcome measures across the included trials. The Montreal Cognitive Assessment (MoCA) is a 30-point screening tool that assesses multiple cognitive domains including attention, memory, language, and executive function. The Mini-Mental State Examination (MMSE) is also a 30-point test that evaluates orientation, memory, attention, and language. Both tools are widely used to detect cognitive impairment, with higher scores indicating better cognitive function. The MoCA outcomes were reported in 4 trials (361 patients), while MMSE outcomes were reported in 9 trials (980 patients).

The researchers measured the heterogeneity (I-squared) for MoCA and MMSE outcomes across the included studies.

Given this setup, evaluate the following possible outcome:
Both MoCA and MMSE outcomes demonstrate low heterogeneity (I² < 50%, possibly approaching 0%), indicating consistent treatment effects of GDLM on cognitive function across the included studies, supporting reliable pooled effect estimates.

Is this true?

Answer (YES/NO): NO